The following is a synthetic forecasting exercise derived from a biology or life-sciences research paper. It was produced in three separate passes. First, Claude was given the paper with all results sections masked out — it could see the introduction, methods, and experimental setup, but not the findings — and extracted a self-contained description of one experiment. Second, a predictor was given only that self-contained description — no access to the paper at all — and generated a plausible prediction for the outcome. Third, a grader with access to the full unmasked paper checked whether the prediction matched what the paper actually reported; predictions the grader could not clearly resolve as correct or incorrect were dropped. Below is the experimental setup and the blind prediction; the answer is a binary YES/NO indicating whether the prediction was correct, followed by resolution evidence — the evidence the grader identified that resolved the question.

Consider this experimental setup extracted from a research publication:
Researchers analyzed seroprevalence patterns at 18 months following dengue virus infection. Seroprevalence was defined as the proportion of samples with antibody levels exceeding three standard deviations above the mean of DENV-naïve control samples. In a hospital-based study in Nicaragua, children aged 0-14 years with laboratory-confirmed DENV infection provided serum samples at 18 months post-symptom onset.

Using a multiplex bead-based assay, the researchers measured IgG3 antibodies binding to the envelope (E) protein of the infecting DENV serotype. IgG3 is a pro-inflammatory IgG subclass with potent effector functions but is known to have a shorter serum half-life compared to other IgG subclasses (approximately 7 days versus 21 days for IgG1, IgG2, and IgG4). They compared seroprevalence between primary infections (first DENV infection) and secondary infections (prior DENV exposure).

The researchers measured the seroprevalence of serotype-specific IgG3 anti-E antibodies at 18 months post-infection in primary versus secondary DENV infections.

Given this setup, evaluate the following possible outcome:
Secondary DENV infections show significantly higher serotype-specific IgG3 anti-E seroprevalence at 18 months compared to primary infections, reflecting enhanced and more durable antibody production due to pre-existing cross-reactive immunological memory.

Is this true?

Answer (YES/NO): YES